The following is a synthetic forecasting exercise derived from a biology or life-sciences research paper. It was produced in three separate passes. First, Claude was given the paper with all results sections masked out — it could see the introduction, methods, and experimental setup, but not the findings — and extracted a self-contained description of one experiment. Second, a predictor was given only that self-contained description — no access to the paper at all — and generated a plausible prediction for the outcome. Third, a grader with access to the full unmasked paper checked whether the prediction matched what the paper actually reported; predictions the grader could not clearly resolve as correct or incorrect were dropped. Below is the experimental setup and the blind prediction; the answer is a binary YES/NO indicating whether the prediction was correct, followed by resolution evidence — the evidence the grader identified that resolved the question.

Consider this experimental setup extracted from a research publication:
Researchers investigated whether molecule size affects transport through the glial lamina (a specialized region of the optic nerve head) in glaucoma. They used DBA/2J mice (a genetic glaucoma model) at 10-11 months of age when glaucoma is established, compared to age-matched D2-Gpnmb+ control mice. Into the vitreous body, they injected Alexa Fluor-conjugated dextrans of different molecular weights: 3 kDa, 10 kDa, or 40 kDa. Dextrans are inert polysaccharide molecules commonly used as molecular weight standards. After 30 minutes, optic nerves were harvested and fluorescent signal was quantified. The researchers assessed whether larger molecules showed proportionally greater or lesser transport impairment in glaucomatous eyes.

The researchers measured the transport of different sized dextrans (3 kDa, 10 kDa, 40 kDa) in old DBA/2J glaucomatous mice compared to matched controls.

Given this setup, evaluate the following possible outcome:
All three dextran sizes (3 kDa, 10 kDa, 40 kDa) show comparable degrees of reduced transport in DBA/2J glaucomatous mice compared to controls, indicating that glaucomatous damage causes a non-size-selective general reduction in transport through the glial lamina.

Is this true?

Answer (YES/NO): NO